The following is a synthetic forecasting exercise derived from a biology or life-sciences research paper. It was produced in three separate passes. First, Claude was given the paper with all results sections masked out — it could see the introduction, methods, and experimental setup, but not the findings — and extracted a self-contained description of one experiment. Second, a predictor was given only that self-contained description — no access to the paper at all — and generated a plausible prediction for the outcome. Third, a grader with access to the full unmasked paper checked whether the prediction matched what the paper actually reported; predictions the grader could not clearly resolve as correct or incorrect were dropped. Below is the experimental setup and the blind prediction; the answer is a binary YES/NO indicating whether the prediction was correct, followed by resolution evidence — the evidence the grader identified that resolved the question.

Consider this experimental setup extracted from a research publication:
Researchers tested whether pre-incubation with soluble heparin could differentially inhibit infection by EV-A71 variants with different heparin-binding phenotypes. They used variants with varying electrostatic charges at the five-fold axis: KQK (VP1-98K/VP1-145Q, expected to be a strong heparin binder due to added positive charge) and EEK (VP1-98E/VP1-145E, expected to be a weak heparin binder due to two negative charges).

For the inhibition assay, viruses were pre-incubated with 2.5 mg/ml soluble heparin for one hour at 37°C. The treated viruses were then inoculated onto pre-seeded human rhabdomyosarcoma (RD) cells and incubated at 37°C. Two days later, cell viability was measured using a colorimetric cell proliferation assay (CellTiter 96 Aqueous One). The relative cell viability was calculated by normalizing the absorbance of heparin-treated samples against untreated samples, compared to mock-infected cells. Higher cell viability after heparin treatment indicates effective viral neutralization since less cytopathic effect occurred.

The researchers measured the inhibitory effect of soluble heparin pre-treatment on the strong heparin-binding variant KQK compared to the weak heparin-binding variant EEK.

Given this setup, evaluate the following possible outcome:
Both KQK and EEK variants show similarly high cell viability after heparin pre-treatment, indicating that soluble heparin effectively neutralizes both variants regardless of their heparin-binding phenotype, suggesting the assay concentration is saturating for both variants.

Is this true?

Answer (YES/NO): NO